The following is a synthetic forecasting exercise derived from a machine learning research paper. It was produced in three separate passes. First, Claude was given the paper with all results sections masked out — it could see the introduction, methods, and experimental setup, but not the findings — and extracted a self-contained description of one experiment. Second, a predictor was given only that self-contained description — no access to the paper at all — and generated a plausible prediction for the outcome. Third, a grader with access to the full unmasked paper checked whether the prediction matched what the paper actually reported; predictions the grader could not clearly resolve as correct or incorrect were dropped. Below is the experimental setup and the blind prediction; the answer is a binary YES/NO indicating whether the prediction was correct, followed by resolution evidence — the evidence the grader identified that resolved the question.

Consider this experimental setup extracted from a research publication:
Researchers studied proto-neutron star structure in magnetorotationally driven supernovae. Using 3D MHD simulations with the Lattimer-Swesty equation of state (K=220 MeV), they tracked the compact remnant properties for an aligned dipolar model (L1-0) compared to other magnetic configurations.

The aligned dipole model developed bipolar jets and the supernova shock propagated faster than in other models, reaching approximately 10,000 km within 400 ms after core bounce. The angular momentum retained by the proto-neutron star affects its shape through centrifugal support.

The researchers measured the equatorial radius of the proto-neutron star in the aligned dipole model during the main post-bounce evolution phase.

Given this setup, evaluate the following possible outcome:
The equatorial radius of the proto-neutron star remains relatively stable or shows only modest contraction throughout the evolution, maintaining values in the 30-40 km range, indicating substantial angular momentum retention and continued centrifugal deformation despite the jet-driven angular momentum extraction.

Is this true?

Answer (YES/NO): NO